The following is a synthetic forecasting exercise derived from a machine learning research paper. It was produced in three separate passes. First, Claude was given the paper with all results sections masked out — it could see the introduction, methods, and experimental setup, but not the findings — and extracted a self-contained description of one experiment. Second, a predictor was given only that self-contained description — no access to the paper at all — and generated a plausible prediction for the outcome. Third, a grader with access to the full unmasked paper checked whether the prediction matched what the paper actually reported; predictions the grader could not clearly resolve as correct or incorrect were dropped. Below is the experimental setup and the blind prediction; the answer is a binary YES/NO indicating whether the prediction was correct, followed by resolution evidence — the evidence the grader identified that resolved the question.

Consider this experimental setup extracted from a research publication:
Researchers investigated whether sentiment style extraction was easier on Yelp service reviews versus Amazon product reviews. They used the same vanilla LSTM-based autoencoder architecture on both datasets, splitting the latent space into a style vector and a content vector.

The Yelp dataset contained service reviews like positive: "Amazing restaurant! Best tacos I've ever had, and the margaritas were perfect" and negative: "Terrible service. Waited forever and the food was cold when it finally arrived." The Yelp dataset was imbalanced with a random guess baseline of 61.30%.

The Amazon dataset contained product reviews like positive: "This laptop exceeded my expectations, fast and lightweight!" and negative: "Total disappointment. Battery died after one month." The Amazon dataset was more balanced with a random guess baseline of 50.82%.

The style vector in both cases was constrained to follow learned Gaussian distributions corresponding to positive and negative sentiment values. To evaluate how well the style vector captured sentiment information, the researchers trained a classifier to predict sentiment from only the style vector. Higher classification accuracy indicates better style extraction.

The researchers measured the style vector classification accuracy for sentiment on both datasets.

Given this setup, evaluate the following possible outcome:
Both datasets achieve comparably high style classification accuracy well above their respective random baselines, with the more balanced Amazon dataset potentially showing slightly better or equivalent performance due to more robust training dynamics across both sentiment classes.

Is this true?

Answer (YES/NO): NO